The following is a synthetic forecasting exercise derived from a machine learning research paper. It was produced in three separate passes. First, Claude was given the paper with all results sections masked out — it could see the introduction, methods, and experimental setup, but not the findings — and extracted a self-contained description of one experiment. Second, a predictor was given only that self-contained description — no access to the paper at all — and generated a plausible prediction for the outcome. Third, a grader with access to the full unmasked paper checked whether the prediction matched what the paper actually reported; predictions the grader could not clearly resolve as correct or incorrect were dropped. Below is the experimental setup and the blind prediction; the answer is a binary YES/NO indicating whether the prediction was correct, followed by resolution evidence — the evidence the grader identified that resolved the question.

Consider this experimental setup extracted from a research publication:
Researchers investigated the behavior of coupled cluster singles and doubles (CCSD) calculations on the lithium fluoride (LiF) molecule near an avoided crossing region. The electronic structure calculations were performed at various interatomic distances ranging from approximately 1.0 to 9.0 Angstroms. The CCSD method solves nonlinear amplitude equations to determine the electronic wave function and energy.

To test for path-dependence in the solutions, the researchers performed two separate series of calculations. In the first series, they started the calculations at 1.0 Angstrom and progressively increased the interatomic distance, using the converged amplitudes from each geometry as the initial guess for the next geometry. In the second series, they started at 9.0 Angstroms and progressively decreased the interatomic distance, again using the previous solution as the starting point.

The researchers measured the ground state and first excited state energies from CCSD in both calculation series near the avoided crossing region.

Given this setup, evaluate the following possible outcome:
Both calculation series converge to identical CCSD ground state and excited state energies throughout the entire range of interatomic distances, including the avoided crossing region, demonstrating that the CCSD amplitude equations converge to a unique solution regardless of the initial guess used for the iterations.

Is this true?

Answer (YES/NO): NO